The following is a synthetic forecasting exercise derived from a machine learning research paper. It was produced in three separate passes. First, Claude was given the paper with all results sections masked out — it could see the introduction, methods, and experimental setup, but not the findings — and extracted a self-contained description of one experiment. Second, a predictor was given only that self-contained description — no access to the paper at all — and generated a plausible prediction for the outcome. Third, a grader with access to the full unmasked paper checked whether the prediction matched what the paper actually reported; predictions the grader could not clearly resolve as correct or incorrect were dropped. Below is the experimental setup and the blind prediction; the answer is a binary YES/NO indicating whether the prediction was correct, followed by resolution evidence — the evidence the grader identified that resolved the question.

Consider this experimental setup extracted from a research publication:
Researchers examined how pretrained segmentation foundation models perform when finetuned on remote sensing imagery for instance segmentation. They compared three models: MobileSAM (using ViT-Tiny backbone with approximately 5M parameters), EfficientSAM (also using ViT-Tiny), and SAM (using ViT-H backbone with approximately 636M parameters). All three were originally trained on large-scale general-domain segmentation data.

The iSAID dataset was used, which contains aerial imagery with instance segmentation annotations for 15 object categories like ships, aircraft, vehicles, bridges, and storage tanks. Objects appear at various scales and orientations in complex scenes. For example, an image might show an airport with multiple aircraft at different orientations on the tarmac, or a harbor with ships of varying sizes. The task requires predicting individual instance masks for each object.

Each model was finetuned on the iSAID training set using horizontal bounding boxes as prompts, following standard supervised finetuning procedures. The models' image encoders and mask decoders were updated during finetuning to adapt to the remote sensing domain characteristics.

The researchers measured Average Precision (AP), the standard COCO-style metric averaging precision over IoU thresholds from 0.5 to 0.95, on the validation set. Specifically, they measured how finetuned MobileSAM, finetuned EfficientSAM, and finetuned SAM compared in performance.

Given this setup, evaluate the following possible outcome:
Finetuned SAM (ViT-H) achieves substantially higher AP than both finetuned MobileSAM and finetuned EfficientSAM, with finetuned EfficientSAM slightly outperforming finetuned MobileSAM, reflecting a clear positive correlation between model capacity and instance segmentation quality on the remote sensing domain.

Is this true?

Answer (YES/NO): YES